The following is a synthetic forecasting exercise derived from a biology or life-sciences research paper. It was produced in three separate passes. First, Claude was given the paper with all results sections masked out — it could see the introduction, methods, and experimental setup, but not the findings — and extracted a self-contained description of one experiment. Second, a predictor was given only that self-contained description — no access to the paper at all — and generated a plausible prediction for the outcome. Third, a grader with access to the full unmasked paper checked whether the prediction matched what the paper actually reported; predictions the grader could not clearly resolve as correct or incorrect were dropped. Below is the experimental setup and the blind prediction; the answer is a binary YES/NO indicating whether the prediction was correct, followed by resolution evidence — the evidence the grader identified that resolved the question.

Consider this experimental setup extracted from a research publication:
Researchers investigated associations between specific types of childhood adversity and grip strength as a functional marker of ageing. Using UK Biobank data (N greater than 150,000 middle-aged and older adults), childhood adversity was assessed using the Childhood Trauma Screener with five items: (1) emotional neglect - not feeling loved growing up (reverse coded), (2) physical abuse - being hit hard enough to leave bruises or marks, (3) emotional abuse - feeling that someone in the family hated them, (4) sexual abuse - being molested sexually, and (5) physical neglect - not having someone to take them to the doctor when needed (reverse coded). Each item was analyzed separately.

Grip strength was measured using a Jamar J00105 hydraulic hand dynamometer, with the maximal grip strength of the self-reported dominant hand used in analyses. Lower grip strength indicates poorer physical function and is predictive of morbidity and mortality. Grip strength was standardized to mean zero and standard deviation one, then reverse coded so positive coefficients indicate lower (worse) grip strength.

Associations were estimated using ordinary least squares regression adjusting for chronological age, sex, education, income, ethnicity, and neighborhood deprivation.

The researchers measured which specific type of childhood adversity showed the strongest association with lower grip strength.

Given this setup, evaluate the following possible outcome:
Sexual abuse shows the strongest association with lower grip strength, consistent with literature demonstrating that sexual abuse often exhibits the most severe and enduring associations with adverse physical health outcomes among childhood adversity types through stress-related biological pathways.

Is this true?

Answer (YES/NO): NO